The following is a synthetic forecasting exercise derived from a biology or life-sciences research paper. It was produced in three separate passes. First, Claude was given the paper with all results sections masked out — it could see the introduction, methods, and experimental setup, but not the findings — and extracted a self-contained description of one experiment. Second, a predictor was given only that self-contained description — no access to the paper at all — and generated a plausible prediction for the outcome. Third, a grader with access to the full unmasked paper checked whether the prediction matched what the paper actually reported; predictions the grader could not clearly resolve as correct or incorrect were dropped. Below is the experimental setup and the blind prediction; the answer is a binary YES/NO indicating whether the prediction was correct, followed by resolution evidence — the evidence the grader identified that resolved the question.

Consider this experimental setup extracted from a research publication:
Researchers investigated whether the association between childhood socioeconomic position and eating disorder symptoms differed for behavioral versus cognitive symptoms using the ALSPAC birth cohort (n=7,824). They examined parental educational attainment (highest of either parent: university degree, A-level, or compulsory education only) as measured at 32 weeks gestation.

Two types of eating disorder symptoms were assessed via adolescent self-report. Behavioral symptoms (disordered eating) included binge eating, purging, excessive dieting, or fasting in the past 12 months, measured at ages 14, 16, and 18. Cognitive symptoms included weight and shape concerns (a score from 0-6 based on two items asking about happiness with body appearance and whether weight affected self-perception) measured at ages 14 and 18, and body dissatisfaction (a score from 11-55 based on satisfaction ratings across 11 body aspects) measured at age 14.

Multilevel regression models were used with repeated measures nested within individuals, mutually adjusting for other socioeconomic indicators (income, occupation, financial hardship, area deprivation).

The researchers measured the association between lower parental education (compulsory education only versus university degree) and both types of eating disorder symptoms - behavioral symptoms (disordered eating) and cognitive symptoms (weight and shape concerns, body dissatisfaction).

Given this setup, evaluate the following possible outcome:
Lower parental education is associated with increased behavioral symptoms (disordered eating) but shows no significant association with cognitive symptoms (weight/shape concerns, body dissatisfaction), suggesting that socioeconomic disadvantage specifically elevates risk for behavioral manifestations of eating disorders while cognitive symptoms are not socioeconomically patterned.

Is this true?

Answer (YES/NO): YES